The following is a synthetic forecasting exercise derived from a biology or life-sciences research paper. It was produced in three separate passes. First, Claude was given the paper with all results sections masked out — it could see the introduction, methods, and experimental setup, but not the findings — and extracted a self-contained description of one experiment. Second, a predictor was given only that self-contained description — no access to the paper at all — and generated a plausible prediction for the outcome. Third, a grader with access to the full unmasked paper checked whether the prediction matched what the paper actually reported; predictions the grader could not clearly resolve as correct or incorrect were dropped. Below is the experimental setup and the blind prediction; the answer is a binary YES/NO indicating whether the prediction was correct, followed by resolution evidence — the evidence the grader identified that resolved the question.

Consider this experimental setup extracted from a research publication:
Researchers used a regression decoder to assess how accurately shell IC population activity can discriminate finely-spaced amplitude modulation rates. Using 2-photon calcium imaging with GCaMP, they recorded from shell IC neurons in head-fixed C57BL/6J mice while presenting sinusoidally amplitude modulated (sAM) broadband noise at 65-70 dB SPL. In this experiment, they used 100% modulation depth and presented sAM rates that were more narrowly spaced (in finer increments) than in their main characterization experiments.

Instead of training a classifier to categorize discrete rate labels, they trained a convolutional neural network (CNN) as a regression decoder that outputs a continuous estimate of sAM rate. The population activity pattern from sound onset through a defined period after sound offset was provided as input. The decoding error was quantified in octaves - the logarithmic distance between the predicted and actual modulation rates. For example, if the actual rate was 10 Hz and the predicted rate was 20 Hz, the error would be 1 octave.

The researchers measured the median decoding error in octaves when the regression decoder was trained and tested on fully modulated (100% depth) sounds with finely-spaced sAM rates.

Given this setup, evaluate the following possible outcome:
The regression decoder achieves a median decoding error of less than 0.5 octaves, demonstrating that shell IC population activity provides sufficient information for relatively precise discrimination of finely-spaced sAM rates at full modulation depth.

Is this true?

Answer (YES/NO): YES